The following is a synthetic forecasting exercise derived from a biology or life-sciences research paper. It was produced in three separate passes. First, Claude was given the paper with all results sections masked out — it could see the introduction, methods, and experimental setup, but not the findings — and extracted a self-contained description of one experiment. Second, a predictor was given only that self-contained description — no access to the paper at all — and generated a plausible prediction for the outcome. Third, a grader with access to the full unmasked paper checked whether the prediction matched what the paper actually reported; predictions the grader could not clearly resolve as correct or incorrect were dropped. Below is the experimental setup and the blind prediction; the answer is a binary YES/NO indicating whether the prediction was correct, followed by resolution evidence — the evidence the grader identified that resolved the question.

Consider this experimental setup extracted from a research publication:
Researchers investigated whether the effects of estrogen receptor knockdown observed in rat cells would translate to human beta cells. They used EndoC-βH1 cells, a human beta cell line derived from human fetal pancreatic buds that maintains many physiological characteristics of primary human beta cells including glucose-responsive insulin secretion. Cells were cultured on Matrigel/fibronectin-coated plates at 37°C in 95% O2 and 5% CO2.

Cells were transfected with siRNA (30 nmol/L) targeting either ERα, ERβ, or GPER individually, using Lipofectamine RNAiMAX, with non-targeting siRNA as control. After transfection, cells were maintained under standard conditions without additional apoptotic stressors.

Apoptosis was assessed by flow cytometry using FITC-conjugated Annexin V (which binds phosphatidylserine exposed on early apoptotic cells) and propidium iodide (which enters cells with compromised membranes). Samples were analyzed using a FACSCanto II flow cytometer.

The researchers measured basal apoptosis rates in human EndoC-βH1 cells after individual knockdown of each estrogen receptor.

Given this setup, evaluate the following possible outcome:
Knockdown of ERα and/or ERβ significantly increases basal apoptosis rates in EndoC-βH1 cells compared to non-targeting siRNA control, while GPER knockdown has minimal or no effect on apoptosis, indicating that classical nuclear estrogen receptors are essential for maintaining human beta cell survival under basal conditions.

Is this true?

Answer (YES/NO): YES